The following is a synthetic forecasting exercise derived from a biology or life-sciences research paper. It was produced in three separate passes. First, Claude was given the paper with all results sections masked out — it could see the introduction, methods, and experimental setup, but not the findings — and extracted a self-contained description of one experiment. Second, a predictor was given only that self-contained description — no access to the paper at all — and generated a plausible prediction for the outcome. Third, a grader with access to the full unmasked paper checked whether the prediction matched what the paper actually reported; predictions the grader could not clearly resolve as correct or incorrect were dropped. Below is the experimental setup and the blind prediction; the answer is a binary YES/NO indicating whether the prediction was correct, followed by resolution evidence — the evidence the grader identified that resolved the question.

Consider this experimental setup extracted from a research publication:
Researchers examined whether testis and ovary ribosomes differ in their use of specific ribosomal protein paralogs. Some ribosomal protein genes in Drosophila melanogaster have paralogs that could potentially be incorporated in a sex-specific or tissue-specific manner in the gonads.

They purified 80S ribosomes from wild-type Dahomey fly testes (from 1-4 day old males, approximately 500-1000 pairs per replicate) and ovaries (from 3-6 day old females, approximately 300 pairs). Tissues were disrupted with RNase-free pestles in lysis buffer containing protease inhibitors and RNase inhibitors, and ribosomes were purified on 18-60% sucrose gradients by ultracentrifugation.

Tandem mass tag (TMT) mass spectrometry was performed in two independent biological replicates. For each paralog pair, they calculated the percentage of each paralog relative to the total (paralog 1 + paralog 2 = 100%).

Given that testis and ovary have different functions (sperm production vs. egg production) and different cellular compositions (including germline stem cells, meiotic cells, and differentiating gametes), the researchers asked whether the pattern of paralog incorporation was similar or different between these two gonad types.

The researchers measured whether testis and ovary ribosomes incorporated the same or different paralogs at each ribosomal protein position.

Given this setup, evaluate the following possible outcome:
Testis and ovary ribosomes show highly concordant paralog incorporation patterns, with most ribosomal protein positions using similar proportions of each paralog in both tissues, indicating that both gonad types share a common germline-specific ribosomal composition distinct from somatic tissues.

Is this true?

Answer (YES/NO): NO